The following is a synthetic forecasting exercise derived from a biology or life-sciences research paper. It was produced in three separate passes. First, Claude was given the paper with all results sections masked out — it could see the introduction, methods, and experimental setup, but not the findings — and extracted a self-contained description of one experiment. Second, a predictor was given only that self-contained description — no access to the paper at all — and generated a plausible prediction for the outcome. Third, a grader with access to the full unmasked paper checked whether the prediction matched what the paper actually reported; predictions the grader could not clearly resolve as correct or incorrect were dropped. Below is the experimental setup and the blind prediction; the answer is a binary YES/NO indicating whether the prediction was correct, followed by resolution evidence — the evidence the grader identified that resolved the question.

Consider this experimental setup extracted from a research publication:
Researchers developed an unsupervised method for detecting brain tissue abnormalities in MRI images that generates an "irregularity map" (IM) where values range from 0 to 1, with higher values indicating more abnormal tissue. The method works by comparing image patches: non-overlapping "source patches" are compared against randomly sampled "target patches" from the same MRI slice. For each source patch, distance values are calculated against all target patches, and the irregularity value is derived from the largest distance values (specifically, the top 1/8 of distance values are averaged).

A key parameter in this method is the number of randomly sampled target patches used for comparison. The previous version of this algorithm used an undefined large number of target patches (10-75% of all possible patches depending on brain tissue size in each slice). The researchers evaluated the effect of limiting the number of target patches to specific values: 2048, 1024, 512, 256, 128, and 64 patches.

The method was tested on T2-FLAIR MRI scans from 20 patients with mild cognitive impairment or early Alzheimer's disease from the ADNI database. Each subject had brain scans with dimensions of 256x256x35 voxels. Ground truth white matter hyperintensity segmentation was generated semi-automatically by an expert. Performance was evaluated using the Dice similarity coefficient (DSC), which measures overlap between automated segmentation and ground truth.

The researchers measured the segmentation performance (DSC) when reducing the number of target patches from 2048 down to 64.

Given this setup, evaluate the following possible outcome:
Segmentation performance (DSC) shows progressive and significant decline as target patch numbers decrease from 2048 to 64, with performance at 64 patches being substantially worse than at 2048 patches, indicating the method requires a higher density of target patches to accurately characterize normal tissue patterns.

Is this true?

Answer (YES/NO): NO